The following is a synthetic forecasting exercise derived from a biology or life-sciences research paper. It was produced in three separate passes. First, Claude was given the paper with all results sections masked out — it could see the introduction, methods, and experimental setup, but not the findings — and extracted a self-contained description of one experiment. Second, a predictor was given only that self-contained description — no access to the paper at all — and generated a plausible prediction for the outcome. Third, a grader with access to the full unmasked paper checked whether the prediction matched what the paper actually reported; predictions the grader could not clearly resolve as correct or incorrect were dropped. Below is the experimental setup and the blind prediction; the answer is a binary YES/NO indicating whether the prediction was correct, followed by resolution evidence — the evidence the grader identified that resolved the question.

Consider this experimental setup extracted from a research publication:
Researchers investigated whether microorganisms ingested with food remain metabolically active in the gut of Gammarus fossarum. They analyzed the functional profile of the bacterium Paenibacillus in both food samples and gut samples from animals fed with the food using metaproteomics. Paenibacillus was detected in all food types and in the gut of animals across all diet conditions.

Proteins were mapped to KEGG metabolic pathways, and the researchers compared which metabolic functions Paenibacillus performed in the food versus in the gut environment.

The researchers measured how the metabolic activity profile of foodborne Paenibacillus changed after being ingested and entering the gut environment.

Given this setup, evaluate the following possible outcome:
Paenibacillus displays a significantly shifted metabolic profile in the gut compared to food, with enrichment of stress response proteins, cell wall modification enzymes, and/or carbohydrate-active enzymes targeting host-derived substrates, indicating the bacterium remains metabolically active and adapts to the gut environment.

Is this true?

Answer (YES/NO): NO